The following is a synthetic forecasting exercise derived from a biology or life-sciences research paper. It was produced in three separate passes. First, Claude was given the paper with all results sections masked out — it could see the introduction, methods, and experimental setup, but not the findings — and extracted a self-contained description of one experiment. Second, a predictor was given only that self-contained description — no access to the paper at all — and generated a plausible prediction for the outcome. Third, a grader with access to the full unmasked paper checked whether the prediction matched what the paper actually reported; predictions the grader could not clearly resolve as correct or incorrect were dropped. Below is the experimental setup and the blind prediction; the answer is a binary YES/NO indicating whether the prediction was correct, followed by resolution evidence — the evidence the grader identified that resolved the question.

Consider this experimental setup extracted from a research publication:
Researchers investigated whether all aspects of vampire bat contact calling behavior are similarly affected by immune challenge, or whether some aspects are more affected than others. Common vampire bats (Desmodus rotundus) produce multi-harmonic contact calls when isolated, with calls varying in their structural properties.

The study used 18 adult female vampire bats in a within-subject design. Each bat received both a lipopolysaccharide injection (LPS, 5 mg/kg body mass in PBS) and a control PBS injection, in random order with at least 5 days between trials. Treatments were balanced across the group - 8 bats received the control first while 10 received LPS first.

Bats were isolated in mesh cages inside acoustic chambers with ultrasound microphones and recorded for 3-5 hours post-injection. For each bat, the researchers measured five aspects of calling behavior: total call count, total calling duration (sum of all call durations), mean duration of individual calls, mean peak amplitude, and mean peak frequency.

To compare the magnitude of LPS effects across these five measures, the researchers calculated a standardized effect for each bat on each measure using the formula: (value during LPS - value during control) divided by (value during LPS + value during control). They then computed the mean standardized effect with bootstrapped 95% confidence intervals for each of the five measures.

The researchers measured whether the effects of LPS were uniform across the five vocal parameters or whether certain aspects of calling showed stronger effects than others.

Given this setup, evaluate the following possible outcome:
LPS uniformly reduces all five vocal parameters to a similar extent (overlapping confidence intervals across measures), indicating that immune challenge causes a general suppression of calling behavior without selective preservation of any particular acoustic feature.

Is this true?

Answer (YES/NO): NO